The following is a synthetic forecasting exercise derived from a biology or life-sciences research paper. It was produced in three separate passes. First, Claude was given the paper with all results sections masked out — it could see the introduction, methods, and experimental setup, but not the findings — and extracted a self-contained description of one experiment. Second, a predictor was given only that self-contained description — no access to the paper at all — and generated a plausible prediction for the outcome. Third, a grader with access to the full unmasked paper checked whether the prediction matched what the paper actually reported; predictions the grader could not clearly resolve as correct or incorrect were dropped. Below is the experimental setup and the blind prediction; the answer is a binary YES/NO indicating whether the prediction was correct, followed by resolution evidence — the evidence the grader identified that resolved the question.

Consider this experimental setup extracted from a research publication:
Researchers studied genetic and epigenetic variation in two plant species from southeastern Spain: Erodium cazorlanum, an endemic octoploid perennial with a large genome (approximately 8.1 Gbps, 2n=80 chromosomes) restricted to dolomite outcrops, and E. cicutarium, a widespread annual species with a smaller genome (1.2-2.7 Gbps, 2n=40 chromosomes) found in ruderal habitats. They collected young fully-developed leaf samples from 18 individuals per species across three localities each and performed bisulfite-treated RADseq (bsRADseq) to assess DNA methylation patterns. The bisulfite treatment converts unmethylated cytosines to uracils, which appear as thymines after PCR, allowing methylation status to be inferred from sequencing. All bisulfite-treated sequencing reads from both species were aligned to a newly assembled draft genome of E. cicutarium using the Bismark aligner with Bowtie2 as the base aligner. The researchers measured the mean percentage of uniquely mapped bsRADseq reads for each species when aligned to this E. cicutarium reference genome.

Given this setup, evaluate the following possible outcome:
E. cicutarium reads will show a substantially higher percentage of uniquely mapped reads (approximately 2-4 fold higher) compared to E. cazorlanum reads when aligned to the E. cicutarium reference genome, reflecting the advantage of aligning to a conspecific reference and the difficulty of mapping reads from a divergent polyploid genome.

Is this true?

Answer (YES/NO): YES